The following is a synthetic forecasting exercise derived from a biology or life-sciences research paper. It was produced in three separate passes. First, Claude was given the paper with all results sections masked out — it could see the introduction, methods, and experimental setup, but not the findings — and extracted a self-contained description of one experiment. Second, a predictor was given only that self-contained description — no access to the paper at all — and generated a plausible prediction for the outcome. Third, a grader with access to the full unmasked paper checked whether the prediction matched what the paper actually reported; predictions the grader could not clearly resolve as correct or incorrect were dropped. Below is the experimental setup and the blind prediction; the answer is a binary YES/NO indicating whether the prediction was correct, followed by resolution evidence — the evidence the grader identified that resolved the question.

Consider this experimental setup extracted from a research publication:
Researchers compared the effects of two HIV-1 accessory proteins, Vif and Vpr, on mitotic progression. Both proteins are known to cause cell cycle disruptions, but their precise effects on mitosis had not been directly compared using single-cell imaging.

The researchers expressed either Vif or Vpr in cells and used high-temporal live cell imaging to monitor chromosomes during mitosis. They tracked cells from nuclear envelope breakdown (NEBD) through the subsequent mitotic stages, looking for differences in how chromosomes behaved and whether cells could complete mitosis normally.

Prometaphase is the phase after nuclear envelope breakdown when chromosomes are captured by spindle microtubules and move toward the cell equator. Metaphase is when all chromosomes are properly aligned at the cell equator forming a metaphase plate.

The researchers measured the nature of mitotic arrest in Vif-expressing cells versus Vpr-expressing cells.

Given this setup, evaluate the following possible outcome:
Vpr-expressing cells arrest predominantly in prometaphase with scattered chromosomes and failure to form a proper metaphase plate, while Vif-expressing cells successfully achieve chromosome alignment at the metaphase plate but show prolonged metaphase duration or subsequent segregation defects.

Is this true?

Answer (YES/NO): YES